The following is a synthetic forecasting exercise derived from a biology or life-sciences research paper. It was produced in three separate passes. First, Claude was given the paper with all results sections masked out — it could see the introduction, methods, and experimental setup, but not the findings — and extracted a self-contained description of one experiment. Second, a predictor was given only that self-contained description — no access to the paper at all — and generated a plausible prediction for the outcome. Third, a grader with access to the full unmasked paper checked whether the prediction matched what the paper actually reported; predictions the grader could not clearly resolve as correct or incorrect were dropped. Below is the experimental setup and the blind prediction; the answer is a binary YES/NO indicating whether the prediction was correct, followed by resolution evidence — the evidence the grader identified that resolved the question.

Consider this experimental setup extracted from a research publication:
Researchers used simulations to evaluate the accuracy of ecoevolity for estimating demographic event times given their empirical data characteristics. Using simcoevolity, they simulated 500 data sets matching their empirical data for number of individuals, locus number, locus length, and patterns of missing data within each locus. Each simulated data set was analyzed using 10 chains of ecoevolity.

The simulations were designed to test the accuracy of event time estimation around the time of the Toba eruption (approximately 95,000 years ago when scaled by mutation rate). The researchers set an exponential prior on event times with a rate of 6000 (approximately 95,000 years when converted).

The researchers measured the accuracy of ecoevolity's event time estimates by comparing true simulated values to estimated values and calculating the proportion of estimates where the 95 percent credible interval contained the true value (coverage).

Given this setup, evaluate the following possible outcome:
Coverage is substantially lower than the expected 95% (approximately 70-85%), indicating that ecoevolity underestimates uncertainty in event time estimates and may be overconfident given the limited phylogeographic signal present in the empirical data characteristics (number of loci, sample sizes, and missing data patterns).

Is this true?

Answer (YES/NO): NO